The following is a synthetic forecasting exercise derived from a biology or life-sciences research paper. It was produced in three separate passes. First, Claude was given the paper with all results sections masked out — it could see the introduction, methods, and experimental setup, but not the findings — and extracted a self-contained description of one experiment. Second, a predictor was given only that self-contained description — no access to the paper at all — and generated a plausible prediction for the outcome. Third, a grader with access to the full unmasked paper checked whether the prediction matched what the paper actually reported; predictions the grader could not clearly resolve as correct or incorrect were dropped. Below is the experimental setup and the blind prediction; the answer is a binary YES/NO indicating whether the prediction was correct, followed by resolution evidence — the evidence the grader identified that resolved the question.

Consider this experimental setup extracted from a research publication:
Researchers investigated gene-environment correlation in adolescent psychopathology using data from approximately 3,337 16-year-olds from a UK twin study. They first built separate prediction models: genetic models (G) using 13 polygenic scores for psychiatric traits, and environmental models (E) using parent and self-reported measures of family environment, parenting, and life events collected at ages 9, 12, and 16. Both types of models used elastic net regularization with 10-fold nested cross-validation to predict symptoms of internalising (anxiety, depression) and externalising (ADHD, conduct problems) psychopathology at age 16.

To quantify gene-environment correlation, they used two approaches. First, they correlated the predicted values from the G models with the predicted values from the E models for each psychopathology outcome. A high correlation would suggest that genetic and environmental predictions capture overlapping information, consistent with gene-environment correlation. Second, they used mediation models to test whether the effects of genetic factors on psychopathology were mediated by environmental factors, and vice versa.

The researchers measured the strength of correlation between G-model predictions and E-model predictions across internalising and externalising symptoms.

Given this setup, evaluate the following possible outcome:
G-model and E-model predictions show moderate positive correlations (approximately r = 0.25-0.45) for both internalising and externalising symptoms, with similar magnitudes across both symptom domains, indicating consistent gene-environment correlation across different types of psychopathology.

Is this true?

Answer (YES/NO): NO